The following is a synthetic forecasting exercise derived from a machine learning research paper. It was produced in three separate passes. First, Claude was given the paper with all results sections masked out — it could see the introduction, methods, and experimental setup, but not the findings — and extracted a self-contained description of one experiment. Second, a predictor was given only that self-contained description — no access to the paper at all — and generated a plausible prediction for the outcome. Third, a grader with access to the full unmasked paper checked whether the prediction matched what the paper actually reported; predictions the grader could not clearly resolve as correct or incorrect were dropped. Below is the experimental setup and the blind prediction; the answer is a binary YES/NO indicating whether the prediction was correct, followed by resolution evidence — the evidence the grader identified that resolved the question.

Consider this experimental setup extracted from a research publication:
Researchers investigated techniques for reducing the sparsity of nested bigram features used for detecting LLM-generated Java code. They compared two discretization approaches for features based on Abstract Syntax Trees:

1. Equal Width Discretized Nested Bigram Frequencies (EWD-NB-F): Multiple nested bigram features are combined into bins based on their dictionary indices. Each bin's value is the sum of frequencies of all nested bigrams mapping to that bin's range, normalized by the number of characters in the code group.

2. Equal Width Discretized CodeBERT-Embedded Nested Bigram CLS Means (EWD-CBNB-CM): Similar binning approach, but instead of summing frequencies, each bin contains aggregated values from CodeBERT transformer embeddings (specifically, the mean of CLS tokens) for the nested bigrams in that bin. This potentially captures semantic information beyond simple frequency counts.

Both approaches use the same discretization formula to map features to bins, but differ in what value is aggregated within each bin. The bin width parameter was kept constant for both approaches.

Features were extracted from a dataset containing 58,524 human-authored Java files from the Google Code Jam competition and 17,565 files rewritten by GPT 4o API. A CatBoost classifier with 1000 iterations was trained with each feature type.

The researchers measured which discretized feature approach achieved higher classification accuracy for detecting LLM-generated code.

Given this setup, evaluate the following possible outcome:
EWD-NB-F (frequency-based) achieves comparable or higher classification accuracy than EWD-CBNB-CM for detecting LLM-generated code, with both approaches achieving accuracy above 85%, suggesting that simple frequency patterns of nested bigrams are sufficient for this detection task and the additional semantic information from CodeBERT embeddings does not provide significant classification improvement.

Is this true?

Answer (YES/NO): YES